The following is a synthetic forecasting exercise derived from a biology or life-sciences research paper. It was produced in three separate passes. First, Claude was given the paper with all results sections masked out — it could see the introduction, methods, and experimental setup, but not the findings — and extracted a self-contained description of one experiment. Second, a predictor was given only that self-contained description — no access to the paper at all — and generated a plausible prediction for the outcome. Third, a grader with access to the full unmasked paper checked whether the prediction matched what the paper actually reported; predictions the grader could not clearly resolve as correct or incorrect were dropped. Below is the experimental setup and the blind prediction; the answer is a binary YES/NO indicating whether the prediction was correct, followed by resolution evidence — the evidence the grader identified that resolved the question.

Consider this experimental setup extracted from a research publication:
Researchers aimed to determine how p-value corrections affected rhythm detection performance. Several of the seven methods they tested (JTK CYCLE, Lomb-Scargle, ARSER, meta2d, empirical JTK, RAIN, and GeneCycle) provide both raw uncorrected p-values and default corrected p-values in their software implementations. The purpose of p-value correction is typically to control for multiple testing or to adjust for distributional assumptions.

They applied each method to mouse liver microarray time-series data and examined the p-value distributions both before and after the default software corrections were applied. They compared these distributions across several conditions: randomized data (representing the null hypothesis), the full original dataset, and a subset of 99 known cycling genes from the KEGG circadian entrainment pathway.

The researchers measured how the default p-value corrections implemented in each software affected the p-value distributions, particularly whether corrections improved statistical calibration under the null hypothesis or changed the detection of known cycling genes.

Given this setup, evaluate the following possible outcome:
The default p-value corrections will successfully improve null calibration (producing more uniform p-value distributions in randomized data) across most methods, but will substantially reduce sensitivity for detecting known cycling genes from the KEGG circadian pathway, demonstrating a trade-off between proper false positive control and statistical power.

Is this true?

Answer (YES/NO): NO